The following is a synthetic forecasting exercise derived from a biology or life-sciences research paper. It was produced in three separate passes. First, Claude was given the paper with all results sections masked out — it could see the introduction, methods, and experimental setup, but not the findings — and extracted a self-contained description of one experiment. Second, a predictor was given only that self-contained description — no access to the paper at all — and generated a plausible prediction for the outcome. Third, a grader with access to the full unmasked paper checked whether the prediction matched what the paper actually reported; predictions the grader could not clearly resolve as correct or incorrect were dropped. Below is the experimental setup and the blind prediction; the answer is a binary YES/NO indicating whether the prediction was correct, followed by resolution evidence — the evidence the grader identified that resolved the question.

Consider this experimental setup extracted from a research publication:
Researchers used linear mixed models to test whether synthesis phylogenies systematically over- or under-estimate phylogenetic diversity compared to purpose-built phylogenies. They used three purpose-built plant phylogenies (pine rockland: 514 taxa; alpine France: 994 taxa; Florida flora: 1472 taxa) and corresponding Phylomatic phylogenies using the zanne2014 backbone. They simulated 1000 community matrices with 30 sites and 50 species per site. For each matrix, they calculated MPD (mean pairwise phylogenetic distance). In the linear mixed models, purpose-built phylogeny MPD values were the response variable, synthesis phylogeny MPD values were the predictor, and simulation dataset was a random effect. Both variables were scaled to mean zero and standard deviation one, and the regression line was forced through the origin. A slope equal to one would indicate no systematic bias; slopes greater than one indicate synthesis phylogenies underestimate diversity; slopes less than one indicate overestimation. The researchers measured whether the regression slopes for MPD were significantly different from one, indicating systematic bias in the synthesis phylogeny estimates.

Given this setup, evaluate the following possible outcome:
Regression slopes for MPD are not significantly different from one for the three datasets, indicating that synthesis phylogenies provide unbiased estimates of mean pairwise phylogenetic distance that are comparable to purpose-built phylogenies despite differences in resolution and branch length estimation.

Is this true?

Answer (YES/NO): NO